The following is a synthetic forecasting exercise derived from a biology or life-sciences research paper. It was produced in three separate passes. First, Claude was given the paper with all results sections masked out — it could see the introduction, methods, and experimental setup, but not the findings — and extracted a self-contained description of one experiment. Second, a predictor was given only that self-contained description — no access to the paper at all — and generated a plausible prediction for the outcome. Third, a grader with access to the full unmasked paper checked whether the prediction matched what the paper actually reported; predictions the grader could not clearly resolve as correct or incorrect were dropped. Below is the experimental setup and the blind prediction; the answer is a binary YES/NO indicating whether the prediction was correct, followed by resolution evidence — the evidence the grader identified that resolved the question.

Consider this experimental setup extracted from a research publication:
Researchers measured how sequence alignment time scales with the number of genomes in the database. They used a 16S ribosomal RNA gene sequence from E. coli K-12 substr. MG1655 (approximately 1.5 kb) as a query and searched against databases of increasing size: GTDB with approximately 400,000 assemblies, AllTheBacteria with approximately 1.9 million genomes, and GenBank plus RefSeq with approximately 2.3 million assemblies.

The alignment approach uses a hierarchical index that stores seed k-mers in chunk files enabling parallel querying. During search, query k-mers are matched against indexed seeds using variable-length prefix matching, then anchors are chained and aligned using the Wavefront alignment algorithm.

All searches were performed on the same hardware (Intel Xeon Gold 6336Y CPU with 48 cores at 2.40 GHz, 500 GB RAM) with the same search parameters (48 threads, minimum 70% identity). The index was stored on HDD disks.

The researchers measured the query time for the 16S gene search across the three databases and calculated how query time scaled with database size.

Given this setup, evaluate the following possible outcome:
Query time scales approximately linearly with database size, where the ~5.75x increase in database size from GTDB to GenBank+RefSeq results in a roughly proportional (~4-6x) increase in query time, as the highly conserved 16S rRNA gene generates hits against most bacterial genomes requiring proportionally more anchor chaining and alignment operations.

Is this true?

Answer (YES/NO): NO